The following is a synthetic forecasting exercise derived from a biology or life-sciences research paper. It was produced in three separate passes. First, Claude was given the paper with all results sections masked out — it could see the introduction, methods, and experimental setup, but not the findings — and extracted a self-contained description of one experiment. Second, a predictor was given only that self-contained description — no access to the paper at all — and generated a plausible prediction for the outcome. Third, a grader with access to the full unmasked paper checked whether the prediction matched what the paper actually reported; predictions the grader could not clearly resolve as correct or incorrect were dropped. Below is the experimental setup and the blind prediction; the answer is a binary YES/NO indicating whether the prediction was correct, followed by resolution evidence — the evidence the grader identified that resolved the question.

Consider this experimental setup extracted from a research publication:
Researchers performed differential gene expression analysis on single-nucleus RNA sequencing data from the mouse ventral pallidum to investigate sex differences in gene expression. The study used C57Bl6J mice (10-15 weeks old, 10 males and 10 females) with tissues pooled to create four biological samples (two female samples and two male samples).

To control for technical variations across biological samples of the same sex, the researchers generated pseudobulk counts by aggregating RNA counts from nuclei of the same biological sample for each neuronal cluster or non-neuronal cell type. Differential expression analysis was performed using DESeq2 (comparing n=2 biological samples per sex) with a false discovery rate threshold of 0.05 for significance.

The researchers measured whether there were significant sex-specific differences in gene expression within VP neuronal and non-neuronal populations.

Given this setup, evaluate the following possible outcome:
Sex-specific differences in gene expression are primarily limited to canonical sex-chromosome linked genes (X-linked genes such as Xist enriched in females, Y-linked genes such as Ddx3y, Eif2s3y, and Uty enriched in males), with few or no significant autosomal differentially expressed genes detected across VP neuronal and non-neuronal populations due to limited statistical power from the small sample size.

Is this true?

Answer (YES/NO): YES